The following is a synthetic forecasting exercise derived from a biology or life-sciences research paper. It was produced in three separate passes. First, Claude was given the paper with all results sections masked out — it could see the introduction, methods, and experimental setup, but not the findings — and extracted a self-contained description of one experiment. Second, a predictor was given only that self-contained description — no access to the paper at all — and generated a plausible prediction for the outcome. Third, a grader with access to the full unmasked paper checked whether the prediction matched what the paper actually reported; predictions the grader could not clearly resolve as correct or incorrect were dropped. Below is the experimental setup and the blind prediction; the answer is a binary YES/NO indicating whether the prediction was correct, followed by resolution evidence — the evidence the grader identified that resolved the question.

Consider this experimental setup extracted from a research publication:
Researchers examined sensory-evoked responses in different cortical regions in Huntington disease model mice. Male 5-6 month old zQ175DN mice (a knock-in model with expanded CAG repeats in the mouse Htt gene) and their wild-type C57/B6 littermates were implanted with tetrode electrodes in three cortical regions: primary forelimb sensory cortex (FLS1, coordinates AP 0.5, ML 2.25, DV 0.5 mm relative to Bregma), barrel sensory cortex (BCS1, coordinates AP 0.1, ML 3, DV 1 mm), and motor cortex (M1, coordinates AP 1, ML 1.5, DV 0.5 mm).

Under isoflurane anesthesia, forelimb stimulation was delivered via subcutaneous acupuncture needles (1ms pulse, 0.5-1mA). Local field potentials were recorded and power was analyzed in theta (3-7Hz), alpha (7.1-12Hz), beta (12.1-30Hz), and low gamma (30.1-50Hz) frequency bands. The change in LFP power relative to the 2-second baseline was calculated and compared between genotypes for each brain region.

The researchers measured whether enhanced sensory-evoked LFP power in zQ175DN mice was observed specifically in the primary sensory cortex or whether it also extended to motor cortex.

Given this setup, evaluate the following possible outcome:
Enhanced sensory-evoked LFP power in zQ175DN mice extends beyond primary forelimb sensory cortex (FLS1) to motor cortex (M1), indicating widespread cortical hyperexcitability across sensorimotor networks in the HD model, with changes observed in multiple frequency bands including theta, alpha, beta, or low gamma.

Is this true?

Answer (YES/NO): YES